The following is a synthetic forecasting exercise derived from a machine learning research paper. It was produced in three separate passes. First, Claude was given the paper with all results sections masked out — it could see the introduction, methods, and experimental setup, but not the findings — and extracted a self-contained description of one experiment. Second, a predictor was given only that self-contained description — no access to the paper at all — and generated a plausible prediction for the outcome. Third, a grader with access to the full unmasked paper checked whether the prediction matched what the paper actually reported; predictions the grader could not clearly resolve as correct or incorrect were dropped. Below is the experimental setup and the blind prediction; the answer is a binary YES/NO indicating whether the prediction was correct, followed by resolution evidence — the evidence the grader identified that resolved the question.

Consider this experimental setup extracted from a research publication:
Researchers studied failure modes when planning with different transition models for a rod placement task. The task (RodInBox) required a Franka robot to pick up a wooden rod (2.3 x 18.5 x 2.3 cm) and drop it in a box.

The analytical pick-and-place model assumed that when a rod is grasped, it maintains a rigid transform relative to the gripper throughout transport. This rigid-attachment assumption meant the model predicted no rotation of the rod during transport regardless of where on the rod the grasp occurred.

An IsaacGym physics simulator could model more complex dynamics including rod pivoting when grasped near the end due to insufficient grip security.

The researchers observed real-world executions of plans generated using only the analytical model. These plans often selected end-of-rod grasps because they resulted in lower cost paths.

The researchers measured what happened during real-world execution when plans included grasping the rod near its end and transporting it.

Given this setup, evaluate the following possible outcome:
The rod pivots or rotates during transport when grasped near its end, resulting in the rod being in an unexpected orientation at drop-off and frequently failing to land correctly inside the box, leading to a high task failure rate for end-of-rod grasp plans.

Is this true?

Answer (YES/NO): NO